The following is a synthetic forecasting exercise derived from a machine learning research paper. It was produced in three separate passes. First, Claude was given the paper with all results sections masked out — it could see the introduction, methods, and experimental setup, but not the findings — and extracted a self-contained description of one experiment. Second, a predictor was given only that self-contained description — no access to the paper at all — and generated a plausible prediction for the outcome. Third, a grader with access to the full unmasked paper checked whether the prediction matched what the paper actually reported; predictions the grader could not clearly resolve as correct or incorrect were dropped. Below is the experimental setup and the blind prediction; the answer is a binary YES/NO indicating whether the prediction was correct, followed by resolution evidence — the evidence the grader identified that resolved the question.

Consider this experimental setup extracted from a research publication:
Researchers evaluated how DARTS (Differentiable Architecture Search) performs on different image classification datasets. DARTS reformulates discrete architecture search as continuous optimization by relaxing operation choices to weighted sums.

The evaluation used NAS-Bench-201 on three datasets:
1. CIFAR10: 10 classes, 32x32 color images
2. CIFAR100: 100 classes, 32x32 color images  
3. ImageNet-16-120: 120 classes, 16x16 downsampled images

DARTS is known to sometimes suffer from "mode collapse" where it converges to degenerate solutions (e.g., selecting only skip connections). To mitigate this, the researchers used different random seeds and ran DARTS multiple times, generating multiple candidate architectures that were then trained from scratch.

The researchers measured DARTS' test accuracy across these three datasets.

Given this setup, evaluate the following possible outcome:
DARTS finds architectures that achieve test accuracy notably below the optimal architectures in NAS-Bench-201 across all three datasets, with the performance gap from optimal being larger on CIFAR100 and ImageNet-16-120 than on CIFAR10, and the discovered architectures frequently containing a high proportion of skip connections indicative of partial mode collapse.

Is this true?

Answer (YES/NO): NO